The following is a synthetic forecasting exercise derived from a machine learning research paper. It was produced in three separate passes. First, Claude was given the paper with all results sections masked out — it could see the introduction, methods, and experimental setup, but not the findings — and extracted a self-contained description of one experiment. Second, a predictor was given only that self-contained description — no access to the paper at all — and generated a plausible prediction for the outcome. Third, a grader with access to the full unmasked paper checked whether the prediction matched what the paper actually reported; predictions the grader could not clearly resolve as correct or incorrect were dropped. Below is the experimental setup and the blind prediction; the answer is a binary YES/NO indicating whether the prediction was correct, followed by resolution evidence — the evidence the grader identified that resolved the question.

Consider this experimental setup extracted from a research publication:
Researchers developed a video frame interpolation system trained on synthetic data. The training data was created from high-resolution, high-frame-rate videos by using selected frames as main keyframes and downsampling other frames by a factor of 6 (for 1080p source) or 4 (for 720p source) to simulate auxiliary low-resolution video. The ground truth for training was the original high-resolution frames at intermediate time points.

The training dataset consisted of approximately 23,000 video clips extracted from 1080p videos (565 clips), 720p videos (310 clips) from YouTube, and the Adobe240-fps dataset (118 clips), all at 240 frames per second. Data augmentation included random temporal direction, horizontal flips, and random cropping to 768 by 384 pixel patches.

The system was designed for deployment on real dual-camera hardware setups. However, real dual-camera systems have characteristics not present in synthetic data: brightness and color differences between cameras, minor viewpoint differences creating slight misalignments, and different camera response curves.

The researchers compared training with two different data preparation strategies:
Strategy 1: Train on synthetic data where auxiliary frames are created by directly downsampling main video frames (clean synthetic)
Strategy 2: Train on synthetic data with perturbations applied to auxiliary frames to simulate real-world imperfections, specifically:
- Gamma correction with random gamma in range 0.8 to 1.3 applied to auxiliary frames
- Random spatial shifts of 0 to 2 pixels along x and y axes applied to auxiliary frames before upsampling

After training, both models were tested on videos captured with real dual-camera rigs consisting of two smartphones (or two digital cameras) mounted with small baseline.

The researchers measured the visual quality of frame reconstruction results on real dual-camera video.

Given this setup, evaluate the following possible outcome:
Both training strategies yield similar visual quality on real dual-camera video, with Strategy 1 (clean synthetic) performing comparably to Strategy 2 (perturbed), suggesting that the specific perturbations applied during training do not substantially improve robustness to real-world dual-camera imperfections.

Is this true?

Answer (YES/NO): NO